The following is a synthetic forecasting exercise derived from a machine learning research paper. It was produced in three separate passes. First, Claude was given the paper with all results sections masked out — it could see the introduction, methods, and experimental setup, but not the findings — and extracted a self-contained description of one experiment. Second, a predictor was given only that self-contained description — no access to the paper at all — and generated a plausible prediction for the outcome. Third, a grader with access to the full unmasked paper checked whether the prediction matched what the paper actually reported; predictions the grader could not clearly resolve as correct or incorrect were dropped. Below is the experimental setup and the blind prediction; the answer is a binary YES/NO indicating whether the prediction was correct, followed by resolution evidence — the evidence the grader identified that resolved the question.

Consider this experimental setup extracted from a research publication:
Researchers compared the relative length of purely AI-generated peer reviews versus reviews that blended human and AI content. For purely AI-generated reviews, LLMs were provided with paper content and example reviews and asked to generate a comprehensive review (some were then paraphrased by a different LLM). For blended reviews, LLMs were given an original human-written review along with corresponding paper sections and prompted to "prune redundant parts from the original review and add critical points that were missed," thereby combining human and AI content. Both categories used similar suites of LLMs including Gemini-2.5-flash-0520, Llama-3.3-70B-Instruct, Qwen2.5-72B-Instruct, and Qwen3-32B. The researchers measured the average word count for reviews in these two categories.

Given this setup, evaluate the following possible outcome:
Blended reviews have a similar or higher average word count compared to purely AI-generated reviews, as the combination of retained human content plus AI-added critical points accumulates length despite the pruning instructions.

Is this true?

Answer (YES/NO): YES